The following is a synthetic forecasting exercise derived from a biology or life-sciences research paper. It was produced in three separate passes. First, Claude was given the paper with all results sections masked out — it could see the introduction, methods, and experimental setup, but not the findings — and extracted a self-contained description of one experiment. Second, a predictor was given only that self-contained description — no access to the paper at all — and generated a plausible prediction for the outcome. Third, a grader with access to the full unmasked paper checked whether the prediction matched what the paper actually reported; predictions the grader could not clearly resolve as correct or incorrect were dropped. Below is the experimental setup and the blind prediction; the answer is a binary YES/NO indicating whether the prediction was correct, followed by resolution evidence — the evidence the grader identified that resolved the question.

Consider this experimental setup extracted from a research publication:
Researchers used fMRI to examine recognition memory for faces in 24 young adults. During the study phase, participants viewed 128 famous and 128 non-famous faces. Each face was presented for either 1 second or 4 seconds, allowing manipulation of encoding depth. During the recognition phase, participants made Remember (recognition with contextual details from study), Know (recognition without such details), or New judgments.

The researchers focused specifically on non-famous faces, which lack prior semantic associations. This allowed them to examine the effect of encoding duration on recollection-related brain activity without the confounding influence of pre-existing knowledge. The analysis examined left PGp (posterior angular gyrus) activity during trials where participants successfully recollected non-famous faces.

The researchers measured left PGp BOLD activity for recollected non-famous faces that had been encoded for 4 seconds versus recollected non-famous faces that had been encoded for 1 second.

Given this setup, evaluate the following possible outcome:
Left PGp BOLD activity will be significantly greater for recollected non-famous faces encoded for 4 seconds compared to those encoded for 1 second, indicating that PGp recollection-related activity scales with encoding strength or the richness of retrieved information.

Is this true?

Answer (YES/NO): YES